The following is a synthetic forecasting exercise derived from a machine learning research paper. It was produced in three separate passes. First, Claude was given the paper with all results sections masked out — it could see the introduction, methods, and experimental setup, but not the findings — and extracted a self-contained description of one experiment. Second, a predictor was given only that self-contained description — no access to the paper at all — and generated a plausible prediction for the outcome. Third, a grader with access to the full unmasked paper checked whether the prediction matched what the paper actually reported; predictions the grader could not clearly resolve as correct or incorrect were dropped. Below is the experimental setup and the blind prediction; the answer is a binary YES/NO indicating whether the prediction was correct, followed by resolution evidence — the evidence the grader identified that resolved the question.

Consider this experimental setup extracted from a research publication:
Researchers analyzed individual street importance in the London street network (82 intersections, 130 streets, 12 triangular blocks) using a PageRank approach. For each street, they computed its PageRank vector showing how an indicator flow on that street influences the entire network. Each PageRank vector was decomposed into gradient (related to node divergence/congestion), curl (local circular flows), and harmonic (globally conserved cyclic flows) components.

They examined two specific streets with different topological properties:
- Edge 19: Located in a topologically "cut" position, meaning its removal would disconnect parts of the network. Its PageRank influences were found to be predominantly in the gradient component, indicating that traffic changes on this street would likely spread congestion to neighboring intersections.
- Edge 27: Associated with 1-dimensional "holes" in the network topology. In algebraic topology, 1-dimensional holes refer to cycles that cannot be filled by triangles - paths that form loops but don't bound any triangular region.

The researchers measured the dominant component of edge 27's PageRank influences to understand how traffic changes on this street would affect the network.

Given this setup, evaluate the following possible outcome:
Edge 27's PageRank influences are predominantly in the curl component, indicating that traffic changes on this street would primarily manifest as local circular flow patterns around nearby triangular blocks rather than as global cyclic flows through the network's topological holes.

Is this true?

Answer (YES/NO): NO